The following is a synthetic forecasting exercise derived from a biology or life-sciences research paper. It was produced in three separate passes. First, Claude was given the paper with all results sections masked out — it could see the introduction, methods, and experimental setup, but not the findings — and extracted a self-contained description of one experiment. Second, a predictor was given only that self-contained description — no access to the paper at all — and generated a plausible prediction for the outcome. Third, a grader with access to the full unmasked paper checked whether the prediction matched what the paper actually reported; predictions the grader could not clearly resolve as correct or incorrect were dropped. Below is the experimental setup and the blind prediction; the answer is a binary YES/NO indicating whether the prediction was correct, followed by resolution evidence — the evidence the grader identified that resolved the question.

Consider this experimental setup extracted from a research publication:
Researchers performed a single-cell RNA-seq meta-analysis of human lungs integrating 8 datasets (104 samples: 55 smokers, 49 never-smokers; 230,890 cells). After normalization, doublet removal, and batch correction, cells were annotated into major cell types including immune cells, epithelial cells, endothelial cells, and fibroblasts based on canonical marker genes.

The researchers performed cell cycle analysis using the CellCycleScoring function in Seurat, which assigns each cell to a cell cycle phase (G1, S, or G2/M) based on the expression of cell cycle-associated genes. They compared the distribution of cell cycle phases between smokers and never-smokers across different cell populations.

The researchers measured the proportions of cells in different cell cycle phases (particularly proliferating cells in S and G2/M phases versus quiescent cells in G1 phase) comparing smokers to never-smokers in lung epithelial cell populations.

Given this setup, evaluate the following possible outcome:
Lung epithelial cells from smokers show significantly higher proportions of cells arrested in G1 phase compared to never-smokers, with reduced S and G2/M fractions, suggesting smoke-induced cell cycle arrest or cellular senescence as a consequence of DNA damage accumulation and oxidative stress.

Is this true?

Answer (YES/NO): NO